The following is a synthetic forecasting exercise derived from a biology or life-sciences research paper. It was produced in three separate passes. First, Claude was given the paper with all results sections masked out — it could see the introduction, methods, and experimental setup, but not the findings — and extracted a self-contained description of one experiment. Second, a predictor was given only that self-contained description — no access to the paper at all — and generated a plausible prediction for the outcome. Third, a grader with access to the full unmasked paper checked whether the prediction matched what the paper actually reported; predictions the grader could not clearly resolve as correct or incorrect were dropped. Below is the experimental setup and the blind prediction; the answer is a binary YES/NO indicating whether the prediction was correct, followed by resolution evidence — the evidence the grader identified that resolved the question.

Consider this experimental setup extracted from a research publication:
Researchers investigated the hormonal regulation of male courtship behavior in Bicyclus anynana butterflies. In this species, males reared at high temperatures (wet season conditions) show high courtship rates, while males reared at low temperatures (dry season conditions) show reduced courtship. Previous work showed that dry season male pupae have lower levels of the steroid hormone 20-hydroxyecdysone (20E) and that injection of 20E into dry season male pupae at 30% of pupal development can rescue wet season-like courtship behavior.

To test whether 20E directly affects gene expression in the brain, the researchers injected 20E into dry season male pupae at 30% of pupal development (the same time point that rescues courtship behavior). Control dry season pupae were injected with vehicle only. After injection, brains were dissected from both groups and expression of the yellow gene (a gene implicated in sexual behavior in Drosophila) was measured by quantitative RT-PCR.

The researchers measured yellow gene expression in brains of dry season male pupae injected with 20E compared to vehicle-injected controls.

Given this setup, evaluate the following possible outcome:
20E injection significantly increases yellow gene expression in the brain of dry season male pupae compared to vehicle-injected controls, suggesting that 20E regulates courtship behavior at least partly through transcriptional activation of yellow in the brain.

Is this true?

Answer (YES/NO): NO